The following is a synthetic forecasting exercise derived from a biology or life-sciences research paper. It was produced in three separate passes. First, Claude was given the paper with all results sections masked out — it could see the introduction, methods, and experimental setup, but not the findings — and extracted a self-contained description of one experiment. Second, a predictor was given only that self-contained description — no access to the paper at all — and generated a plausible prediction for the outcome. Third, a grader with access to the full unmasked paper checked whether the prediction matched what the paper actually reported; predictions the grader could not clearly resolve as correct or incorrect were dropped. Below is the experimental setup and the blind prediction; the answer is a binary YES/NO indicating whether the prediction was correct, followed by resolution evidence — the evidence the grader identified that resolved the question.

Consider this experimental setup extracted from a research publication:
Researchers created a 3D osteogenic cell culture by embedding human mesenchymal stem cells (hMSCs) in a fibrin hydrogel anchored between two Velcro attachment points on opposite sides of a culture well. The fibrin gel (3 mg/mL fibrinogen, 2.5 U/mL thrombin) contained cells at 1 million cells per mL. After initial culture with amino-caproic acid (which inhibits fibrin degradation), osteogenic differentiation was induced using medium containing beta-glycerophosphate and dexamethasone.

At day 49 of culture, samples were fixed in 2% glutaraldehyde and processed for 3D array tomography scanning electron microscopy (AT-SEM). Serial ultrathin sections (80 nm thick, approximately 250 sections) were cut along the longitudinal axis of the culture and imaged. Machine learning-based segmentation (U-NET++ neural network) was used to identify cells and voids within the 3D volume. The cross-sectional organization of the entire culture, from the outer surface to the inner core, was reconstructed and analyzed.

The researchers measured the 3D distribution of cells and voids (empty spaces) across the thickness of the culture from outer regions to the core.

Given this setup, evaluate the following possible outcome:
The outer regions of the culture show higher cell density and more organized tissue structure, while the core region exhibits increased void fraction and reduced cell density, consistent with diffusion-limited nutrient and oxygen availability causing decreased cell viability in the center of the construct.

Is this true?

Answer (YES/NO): NO